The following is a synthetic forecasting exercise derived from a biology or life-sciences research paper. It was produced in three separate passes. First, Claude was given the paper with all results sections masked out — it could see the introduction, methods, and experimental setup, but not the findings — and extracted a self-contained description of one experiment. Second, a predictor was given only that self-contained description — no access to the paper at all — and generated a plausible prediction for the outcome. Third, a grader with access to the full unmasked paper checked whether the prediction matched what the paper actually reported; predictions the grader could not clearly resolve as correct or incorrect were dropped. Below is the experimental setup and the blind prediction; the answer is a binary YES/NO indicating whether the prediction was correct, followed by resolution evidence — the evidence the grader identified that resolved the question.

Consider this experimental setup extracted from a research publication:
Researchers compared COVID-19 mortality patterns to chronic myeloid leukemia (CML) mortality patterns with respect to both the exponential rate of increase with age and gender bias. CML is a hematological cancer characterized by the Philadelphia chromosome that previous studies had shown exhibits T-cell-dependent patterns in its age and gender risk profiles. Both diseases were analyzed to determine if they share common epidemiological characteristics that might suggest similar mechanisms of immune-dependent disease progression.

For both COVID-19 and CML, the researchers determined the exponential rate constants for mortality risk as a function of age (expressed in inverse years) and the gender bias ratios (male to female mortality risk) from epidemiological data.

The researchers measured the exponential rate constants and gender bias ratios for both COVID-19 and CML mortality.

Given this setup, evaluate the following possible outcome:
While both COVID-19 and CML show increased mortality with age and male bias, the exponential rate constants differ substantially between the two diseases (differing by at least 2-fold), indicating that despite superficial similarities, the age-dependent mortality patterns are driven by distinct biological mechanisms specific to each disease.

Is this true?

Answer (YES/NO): NO